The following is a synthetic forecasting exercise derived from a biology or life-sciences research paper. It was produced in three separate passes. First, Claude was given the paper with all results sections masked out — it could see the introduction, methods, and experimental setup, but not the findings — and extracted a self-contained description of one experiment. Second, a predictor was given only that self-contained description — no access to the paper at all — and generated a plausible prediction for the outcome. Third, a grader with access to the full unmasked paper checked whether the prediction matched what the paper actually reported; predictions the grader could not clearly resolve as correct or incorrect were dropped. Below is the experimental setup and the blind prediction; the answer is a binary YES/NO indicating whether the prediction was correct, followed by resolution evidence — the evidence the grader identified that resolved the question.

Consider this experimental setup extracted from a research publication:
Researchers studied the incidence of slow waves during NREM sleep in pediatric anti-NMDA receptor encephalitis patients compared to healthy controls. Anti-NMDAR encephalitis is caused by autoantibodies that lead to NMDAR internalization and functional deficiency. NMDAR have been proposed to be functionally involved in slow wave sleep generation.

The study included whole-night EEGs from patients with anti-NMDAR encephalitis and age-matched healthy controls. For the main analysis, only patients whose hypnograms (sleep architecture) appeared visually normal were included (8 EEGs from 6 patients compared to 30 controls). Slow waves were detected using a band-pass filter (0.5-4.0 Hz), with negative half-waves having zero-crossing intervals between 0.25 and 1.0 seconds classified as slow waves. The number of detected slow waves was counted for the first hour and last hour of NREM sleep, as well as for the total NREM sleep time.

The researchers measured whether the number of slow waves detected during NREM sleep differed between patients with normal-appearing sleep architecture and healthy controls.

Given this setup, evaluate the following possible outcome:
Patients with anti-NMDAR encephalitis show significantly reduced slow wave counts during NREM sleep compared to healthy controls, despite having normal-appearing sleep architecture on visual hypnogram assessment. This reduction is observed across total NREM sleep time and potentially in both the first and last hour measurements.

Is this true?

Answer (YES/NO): NO